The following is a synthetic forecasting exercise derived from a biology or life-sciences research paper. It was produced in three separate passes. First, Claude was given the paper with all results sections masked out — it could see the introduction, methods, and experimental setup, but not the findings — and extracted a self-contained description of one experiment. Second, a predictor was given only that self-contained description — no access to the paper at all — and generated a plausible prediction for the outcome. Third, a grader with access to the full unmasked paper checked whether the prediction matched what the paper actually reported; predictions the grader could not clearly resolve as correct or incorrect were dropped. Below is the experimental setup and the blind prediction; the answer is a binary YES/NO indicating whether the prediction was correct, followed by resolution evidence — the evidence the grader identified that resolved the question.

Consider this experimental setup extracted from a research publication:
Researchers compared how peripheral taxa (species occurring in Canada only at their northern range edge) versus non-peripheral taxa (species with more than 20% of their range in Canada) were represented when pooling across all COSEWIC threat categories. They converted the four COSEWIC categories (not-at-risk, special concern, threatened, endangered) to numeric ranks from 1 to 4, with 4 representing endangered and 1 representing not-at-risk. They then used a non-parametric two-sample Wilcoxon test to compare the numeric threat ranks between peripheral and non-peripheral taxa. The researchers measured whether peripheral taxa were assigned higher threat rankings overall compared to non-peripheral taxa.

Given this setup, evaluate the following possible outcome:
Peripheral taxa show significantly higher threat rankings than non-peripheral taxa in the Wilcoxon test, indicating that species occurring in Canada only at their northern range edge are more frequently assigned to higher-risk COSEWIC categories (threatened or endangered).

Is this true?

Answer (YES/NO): YES